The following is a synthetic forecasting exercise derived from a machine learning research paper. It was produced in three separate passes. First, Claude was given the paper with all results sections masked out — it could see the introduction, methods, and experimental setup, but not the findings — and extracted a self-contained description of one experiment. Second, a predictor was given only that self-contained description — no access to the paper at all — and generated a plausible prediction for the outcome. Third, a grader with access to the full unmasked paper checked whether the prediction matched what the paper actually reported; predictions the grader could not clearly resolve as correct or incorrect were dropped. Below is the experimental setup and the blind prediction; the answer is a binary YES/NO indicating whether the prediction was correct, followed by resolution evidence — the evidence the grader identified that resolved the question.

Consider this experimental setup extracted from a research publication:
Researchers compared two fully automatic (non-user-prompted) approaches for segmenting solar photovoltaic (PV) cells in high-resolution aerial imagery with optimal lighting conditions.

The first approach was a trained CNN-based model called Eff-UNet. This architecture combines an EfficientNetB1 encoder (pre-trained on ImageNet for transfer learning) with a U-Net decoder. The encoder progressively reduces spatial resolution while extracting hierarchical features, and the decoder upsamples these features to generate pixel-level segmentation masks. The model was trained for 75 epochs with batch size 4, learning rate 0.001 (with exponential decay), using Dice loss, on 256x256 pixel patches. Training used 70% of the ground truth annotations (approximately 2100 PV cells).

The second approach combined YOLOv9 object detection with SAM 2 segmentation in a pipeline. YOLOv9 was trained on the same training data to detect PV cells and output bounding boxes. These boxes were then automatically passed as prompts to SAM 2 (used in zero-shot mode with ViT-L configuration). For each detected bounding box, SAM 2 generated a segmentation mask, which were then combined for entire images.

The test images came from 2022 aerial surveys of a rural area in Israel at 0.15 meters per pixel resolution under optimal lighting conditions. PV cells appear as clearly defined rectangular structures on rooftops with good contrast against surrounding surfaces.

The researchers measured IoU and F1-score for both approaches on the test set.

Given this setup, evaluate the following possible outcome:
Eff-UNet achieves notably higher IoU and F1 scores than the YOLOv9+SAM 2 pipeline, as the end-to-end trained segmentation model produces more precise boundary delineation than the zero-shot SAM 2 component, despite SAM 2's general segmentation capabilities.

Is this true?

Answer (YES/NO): YES